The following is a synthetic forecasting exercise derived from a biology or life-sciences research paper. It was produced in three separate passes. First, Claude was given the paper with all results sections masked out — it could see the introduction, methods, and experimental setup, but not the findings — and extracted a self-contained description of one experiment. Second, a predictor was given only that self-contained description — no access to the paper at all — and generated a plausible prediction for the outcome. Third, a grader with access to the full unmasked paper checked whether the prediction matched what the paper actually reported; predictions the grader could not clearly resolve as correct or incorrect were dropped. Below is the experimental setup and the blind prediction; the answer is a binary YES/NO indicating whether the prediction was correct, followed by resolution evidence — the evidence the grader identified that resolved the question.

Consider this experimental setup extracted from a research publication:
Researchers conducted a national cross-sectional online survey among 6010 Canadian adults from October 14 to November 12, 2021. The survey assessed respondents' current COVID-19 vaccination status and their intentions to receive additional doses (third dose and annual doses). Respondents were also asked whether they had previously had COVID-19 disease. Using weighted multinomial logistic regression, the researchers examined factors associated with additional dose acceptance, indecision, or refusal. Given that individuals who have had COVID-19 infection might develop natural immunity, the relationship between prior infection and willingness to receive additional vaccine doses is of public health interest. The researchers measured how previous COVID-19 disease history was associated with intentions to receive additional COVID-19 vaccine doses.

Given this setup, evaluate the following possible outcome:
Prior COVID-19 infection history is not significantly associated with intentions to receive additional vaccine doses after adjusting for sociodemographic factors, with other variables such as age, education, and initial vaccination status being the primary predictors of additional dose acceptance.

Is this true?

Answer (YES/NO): NO